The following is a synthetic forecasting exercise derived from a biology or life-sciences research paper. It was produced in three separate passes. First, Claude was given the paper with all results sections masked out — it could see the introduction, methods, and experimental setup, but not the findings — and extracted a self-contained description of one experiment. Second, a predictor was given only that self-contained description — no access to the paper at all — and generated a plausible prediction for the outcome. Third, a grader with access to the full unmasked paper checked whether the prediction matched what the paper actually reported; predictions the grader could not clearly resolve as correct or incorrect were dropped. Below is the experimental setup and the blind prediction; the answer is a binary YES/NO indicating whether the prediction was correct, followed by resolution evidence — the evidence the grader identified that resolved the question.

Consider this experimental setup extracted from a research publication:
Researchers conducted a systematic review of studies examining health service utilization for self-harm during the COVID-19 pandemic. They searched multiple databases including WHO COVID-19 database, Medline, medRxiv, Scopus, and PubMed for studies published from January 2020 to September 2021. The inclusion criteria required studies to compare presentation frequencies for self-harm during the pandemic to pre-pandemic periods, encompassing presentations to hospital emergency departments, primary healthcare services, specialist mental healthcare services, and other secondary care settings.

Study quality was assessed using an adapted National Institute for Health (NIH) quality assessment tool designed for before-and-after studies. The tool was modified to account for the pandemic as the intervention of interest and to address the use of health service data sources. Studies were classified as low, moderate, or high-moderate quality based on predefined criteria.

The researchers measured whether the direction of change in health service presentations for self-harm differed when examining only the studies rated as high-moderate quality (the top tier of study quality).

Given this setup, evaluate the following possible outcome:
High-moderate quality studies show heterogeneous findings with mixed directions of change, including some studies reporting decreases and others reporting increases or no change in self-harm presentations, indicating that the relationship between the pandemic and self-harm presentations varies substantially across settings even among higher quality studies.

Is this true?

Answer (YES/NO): NO